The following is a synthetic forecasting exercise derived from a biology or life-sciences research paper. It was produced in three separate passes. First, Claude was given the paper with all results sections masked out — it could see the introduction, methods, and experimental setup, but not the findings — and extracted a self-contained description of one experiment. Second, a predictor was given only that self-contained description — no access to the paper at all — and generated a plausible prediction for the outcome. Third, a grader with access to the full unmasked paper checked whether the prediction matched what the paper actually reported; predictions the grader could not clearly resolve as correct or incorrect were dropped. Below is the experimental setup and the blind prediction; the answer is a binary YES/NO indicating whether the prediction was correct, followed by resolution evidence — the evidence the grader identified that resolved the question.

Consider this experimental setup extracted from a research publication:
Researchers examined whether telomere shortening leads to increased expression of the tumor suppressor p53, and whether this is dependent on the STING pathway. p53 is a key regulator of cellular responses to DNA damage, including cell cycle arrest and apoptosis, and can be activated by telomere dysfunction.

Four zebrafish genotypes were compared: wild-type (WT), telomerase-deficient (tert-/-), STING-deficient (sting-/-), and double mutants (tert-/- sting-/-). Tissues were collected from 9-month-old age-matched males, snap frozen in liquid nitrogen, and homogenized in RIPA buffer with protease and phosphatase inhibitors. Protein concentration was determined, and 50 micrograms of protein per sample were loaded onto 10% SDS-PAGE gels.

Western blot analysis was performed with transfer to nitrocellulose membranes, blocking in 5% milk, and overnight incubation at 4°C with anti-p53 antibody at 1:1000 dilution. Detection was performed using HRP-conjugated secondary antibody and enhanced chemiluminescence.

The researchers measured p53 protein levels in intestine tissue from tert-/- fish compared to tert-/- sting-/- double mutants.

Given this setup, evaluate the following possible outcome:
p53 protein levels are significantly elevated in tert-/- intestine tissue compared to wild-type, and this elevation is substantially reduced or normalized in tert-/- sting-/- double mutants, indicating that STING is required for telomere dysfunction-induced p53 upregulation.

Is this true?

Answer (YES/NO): YES